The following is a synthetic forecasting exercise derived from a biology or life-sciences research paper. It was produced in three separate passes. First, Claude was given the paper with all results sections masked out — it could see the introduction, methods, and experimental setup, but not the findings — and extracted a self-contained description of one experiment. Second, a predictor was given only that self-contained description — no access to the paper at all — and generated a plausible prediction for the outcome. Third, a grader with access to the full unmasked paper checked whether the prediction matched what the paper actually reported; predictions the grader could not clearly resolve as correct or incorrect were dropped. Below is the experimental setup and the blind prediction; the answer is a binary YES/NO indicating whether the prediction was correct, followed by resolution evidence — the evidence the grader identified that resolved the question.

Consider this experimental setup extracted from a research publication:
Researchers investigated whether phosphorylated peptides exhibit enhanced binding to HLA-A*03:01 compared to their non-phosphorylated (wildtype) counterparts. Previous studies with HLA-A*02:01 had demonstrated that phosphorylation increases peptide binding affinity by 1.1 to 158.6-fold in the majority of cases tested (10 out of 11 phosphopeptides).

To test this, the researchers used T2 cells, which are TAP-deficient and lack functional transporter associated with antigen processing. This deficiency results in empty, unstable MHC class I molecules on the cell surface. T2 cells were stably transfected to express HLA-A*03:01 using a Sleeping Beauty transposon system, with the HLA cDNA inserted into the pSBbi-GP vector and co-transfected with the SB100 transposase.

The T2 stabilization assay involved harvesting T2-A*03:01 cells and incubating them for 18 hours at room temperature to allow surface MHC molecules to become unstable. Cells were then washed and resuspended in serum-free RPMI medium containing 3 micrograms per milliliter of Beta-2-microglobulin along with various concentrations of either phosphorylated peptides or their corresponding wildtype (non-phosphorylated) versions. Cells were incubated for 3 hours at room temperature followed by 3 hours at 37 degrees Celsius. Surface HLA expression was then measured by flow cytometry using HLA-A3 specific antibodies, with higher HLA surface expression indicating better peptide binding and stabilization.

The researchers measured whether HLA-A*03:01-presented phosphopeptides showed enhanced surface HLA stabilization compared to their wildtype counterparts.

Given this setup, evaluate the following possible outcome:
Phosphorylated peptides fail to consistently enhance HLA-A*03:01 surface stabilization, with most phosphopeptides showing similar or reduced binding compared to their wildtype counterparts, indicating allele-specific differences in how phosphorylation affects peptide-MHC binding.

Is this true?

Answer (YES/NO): YES